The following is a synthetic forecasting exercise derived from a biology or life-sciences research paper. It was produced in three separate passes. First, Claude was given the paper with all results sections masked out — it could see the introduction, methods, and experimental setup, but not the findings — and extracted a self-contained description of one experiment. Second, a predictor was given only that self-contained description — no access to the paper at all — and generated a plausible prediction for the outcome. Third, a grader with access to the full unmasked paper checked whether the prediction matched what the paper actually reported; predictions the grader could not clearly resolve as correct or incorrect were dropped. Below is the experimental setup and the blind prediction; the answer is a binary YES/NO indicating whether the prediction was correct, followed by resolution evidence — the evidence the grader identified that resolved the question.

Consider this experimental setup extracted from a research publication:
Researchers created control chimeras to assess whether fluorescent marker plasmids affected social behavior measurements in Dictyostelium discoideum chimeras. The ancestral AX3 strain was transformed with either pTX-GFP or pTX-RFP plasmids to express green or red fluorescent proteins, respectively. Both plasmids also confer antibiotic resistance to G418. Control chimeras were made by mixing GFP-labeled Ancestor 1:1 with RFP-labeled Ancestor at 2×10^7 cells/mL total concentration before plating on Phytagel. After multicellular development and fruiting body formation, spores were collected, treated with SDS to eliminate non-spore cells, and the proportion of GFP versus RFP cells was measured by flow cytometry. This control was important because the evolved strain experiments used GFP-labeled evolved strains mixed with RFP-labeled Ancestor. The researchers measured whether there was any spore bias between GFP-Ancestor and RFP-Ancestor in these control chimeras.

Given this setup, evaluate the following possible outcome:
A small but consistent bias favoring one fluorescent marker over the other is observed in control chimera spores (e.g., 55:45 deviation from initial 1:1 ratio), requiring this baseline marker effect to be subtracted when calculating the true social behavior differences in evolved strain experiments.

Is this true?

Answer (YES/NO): NO